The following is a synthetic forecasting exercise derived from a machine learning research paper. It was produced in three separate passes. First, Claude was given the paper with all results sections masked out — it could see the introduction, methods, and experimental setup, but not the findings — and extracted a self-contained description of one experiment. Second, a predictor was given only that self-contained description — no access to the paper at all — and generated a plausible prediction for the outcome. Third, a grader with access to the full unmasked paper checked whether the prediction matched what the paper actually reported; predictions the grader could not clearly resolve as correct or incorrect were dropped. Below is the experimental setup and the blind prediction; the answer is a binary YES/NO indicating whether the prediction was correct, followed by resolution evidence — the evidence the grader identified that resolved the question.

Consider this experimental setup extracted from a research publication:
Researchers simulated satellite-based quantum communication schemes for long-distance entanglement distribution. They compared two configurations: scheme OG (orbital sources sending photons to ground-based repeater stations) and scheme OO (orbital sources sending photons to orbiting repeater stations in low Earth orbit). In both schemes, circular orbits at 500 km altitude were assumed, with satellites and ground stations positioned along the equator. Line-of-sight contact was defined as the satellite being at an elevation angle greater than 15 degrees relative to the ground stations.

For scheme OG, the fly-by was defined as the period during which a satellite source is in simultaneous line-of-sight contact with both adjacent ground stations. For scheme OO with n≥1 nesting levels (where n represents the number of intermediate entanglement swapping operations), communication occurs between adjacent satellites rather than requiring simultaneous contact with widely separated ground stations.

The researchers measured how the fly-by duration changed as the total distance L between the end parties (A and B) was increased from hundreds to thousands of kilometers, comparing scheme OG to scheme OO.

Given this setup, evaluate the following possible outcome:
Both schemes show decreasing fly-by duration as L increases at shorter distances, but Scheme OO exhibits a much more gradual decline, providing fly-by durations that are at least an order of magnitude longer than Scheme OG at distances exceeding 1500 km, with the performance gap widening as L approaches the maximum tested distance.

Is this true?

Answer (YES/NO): NO